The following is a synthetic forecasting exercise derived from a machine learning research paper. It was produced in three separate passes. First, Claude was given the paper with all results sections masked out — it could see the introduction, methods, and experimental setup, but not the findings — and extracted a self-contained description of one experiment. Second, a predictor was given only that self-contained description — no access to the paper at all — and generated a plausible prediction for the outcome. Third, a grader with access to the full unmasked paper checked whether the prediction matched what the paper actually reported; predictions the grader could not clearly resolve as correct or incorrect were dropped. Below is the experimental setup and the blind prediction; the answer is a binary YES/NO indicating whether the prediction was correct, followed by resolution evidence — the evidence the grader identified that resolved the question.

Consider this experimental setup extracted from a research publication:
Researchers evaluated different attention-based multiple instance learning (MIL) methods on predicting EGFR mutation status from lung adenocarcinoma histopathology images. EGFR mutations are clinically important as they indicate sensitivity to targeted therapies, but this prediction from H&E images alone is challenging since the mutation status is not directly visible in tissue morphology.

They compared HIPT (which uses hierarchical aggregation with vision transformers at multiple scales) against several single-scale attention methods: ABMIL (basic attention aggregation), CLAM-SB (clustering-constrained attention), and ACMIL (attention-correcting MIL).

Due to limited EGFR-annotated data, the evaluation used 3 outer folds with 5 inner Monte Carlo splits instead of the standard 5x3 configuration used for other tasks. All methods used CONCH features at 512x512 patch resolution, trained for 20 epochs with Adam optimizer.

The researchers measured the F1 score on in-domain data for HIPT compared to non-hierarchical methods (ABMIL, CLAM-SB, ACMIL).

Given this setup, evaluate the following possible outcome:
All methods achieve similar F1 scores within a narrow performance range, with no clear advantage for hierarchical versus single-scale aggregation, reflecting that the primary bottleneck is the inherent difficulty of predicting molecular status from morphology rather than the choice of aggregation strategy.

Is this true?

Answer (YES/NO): NO